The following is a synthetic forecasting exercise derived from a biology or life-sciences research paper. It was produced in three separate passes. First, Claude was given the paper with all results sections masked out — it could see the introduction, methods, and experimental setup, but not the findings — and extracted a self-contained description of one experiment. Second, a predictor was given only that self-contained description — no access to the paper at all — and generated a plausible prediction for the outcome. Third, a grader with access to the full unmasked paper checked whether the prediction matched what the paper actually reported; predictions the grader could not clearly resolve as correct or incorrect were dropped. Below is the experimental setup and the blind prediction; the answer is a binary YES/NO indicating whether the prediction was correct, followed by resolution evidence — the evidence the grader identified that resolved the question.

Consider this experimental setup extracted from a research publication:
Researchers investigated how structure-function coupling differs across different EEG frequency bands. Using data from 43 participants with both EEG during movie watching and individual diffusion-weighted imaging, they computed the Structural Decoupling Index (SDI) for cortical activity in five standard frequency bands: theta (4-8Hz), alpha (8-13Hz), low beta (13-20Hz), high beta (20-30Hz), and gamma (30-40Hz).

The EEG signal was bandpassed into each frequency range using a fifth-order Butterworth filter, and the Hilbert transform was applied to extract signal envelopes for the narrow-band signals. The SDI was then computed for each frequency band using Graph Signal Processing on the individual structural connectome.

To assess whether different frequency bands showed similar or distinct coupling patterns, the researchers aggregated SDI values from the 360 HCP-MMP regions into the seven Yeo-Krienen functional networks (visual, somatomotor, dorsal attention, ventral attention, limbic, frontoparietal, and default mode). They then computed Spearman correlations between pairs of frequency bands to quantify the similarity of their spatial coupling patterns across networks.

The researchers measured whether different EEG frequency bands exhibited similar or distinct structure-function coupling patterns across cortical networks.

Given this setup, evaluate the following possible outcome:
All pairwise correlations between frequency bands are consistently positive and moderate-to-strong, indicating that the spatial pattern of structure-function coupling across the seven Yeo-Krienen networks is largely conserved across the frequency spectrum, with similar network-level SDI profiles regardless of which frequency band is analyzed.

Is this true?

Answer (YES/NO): YES